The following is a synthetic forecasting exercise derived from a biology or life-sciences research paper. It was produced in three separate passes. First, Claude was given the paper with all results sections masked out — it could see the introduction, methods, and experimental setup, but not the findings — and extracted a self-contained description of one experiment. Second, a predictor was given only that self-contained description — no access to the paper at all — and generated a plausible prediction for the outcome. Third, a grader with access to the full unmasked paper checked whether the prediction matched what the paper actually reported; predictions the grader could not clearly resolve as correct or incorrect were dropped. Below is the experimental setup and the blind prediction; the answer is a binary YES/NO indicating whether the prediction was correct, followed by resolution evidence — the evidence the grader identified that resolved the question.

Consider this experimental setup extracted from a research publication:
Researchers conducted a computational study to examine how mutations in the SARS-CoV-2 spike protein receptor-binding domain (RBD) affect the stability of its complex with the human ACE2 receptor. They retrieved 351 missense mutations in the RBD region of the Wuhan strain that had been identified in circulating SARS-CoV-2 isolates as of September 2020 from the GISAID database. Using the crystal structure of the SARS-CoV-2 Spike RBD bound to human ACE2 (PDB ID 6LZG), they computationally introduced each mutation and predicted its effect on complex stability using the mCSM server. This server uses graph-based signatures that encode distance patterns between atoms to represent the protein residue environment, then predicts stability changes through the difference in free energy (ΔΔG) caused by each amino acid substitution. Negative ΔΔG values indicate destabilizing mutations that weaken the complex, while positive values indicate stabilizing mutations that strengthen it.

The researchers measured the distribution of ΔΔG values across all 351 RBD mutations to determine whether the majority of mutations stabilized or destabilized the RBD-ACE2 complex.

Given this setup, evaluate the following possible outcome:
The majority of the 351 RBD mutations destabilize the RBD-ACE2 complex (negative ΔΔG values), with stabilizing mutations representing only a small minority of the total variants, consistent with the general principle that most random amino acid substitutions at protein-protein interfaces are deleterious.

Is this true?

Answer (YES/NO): YES